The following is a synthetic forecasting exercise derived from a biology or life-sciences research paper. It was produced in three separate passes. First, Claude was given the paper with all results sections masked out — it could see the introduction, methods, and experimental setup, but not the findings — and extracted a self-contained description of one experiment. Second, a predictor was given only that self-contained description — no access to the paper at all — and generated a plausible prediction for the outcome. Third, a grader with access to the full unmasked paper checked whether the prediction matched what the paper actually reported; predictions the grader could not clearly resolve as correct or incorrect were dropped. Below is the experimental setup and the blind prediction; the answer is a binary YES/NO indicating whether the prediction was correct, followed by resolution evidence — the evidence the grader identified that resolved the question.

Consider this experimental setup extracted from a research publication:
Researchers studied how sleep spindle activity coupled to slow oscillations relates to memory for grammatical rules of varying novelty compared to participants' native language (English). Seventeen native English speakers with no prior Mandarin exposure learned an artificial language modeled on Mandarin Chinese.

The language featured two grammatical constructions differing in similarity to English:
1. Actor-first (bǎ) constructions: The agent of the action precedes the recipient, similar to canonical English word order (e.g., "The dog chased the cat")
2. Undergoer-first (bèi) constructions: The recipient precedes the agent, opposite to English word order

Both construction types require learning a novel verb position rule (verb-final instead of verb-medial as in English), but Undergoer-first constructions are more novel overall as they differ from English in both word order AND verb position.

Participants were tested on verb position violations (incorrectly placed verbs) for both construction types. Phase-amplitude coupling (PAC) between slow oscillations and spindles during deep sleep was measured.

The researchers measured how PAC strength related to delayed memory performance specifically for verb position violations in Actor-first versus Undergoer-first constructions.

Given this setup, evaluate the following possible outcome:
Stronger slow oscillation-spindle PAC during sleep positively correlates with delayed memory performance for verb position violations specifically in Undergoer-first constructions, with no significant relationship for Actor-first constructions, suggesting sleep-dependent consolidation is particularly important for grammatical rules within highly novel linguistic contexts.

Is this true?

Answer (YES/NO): NO